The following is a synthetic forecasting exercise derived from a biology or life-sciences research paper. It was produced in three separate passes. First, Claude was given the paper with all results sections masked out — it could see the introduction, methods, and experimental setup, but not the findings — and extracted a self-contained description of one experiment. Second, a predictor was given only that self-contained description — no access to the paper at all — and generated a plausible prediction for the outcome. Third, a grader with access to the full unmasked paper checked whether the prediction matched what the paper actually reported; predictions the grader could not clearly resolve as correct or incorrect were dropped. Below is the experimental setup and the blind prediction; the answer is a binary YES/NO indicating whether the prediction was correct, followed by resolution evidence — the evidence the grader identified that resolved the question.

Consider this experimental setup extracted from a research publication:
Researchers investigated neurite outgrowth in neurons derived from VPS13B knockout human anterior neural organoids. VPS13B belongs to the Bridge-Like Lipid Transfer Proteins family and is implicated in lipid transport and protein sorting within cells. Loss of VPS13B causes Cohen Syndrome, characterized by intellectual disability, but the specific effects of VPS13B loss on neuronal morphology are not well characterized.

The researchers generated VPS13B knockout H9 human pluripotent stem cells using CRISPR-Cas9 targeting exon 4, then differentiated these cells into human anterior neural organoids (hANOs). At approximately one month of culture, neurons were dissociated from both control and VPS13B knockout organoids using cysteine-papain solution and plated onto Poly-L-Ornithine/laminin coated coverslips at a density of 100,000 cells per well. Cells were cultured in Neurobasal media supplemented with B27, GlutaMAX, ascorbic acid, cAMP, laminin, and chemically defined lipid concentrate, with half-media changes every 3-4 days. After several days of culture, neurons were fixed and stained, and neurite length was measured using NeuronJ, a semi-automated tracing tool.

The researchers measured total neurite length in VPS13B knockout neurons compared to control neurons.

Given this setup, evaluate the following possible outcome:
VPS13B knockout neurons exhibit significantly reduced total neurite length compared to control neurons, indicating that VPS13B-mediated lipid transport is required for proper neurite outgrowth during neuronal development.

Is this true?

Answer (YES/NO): YES